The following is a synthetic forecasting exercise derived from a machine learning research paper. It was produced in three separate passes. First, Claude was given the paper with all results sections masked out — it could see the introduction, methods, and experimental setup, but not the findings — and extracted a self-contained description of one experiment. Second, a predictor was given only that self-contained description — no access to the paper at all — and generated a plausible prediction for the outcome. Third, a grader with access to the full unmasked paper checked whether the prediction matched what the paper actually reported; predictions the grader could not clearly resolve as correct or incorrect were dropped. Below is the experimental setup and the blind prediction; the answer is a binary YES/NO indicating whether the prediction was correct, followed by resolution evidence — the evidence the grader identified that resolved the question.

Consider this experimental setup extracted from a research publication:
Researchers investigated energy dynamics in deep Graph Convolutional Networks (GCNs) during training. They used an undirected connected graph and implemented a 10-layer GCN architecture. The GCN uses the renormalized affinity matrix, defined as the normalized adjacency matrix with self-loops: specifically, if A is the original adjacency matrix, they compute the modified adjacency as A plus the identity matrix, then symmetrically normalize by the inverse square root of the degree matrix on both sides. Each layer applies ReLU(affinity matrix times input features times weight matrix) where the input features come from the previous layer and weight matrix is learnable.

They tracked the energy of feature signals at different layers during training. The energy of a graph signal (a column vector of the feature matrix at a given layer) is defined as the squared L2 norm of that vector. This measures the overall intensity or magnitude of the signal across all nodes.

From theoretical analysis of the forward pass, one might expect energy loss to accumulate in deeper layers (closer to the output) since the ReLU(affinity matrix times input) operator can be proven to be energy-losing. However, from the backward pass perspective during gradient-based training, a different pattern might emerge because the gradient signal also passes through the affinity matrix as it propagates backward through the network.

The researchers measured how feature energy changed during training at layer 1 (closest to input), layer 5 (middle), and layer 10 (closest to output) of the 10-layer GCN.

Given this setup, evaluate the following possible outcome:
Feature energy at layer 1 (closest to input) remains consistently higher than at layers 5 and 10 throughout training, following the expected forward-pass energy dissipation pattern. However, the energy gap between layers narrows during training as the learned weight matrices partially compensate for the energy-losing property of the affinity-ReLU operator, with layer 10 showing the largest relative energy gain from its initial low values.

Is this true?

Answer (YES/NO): NO